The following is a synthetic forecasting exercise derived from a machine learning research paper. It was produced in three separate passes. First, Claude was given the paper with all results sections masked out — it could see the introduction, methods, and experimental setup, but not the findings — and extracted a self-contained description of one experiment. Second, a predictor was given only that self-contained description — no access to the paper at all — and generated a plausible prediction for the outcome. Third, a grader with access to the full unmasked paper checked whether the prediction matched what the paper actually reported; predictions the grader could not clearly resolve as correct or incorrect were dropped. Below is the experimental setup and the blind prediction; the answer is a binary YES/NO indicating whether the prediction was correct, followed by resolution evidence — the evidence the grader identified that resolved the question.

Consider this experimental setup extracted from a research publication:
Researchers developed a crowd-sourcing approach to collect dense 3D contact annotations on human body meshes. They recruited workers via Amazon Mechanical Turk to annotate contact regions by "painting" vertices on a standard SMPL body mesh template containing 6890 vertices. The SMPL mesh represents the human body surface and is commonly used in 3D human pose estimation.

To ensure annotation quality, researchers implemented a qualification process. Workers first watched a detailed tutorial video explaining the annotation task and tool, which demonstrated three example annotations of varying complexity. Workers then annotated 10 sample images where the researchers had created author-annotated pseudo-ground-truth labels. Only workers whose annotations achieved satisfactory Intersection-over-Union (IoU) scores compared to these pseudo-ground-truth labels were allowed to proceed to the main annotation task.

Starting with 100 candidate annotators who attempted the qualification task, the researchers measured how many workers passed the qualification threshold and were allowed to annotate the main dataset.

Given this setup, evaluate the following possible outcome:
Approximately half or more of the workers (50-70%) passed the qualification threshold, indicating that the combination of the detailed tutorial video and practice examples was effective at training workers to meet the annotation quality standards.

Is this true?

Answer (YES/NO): NO